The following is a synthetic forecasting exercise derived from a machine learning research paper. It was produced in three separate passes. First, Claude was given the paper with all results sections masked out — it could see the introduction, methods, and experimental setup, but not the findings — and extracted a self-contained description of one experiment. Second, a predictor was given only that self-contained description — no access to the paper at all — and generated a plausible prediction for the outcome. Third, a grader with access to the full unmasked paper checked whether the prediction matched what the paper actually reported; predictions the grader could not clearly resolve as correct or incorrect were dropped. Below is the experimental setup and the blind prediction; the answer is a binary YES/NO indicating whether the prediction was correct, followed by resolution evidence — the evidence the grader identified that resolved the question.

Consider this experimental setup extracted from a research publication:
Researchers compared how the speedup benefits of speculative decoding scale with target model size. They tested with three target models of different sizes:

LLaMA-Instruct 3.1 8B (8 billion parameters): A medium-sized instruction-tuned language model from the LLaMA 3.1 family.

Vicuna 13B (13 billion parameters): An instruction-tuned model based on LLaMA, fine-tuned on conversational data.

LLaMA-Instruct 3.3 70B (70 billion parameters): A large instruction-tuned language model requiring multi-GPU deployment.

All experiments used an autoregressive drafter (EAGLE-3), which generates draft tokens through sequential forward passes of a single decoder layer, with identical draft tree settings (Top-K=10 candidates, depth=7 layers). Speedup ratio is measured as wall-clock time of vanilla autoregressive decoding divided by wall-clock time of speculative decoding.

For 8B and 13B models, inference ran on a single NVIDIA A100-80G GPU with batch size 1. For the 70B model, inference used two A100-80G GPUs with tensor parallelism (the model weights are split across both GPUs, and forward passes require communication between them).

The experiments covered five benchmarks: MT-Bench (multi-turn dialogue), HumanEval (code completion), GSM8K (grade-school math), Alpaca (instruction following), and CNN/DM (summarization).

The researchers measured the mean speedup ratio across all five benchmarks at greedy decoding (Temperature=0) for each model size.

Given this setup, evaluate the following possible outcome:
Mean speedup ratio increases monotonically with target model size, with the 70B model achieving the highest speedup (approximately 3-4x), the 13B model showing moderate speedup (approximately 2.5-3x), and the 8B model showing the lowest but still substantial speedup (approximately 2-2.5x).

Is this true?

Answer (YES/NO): NO